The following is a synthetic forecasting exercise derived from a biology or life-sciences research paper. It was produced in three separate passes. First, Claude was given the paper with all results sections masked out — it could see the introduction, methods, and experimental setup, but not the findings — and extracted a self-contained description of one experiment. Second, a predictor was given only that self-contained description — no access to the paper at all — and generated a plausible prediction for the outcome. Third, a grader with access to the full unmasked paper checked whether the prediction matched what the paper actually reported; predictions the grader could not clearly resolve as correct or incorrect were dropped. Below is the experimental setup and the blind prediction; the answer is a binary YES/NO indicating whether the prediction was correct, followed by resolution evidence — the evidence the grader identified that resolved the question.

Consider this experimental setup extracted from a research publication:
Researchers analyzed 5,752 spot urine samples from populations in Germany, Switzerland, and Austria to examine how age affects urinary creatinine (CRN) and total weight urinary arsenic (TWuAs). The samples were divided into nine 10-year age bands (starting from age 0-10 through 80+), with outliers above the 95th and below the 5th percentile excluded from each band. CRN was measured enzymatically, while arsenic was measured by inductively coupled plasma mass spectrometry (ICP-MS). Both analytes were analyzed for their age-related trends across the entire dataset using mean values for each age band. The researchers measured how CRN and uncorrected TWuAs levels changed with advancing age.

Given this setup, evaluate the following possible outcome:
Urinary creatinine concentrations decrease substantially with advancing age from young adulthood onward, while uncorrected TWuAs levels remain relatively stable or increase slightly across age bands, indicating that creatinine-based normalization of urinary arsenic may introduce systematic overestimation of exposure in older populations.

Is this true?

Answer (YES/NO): NO